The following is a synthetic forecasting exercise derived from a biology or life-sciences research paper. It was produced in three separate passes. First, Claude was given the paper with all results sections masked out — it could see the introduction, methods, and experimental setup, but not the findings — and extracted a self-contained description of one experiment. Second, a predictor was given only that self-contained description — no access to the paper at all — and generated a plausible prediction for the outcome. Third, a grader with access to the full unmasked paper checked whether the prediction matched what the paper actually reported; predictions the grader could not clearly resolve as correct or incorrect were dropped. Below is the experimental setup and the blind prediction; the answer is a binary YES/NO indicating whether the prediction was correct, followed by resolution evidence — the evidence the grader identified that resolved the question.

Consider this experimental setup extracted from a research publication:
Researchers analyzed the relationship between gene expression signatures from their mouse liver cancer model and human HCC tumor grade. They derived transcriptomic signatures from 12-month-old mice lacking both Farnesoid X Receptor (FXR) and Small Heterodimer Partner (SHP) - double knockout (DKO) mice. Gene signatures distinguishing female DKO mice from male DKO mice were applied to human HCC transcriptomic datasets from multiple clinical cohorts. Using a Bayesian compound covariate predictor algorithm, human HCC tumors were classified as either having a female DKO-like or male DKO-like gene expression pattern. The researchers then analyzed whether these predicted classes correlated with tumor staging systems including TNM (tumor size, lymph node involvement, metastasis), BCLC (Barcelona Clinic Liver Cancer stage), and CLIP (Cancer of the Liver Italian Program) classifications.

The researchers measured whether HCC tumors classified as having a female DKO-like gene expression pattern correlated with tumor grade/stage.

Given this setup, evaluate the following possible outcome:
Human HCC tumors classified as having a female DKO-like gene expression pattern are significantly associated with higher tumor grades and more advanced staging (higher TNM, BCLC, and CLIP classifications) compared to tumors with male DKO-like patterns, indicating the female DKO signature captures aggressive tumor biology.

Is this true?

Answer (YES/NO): NO